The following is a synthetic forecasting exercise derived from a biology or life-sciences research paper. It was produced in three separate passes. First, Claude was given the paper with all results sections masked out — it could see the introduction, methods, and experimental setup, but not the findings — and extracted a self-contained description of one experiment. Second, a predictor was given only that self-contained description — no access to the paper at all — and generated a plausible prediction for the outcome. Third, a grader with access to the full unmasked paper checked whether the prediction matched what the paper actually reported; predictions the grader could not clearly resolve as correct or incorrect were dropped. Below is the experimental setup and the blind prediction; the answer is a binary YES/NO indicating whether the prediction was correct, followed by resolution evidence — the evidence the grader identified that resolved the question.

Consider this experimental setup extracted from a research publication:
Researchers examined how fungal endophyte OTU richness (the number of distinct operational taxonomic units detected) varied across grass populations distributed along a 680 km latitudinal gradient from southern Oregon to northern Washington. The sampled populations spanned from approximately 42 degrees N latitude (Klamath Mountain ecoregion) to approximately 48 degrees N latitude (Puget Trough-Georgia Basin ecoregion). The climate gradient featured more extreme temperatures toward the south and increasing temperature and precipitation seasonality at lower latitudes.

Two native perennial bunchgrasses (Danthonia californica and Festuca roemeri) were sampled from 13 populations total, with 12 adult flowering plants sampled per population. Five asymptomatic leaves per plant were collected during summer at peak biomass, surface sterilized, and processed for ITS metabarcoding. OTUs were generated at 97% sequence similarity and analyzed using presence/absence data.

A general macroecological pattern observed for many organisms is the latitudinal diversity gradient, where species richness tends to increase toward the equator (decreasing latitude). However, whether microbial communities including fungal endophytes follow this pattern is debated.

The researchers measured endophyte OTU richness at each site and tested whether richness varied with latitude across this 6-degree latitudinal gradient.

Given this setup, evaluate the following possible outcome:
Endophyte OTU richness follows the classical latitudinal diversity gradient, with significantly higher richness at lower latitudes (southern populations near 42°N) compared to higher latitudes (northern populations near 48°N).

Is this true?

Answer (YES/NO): NO